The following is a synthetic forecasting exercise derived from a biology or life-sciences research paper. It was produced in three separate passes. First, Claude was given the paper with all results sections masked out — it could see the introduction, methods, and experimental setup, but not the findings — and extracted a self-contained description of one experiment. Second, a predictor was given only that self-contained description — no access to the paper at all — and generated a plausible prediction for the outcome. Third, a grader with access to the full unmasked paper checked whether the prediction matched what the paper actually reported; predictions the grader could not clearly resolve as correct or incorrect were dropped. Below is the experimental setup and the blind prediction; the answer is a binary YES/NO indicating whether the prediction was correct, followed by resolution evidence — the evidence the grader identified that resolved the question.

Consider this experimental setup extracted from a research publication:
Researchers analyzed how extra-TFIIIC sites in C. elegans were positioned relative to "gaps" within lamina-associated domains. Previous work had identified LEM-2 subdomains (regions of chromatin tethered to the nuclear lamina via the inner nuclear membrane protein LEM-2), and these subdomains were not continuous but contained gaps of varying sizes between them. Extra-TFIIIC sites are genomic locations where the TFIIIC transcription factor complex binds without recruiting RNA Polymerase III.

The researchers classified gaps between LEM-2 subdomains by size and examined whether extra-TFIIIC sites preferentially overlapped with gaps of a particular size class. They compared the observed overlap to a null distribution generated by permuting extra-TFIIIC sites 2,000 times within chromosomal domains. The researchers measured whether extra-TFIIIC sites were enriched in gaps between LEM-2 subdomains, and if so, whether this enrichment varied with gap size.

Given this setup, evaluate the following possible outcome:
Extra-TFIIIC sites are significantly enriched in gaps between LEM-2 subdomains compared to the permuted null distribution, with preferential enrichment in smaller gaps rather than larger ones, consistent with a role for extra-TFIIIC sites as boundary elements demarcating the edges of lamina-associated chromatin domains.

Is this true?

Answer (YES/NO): NO